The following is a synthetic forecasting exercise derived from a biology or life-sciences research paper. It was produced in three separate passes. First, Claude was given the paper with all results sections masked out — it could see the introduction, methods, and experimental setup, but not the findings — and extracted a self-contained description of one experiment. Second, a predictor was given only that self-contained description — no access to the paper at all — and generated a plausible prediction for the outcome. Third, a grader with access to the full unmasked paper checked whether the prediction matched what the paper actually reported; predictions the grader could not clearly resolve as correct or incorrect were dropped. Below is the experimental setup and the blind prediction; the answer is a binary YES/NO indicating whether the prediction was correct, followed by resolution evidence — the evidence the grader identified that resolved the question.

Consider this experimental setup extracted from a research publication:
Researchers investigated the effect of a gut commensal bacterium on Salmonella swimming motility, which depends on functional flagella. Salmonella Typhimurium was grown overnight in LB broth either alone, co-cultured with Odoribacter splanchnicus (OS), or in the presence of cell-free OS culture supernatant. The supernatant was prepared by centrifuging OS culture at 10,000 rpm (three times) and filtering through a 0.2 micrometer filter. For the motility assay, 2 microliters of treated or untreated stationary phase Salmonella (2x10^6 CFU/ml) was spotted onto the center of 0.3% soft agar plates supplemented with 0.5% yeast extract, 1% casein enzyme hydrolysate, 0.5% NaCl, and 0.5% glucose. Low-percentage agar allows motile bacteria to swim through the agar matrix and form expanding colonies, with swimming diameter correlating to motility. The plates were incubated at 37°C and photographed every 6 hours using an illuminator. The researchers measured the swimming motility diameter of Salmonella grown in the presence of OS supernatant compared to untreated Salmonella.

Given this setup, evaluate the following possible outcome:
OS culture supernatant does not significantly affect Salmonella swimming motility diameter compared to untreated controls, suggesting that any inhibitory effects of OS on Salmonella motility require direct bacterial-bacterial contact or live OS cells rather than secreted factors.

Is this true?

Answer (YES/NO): NO